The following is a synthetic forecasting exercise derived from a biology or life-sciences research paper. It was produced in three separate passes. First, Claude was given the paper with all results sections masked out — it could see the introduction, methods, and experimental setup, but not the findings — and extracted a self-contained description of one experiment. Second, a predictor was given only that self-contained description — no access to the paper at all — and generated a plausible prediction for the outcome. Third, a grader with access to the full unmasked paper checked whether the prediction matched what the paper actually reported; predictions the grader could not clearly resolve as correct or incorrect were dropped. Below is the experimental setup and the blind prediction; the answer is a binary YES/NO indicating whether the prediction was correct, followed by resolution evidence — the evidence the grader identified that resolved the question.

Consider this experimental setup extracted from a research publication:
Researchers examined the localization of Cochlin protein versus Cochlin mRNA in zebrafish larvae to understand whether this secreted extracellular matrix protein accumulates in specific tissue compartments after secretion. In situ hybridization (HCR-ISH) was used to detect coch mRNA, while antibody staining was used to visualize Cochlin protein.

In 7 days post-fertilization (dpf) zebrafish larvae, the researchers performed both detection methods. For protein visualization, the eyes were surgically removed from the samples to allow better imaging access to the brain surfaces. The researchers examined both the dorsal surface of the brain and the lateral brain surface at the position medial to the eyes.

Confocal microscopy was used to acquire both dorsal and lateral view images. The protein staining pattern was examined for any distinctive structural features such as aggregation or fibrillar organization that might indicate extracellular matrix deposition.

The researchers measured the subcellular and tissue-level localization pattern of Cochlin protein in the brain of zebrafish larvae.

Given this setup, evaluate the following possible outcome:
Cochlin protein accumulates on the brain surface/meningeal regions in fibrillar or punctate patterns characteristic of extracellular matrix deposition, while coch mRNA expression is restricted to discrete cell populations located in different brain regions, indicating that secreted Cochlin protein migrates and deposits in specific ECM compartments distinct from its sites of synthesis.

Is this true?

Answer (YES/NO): YES